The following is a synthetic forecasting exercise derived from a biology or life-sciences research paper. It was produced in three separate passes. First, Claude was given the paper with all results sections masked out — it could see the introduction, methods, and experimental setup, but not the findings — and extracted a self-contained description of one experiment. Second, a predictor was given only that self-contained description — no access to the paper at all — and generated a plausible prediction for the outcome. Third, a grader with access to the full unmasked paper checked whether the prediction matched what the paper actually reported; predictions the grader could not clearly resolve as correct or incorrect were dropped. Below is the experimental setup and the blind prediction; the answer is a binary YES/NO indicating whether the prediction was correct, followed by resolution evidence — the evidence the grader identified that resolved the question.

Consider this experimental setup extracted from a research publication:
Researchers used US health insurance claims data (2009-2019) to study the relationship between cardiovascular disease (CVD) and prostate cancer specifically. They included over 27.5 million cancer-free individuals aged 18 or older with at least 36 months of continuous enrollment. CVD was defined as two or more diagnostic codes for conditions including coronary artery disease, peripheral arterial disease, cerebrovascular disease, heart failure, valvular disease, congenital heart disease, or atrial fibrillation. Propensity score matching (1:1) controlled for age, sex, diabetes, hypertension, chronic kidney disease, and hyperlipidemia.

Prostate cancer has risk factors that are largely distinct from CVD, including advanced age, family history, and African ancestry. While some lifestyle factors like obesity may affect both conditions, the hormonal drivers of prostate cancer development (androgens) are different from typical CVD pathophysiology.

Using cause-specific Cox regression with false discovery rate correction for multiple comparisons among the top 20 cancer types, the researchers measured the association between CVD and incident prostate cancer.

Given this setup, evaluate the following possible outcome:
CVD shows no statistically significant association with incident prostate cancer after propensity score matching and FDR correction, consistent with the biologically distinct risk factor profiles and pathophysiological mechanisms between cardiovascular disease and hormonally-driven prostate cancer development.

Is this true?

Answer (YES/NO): NO